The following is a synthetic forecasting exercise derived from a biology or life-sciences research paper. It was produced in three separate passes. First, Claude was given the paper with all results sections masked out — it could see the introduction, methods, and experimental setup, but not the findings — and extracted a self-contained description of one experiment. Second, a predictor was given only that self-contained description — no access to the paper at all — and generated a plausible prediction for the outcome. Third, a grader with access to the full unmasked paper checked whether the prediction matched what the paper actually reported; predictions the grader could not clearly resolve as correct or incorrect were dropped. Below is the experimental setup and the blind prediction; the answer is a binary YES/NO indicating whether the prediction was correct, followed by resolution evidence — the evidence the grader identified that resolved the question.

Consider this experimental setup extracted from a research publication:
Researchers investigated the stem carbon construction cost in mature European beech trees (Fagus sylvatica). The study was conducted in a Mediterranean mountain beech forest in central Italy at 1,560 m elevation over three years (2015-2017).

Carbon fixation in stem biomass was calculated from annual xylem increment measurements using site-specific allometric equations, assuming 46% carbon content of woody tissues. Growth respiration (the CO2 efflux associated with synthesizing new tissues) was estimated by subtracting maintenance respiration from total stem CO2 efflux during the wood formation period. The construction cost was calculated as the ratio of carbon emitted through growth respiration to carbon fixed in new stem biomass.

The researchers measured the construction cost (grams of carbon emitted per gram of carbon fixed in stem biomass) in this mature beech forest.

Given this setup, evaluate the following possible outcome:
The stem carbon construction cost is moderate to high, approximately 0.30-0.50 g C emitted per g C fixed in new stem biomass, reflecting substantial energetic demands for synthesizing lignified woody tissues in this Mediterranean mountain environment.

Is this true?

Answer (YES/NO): NO